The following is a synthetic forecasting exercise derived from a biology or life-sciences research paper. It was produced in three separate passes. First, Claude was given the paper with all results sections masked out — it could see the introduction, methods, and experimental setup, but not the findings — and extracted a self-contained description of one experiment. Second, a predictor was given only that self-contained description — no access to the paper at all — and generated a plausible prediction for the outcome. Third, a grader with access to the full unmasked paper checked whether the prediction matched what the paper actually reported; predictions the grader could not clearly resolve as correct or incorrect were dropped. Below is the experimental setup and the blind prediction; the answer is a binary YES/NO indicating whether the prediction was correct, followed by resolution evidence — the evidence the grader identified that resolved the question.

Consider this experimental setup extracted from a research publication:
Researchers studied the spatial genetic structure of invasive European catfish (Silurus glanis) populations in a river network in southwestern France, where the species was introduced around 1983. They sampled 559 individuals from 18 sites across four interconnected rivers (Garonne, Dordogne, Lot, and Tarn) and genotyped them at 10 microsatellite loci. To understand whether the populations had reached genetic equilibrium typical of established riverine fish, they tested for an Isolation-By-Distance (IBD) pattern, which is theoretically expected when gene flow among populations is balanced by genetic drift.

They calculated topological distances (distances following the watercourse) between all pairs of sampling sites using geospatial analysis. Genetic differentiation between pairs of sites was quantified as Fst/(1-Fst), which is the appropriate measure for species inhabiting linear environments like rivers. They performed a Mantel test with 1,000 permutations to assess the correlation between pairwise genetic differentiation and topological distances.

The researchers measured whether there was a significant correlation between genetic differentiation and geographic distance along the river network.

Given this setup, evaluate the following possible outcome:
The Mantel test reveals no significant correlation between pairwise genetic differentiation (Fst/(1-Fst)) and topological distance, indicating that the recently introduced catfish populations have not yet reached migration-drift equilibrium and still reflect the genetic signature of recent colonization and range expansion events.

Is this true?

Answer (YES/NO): NO